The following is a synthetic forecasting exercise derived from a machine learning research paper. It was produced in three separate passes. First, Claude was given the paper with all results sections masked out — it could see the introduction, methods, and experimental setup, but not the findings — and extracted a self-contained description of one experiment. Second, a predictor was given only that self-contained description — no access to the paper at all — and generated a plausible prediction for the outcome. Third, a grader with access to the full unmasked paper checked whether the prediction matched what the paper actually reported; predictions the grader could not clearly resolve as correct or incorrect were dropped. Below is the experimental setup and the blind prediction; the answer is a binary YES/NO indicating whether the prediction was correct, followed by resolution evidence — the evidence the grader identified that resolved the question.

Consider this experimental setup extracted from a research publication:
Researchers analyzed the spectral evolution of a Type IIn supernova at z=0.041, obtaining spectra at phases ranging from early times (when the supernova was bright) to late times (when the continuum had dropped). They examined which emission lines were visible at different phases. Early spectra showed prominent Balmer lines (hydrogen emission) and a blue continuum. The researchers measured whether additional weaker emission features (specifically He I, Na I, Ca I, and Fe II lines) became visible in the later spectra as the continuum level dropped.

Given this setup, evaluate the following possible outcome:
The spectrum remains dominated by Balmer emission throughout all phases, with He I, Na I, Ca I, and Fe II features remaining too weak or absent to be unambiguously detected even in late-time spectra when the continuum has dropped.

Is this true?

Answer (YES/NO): NO